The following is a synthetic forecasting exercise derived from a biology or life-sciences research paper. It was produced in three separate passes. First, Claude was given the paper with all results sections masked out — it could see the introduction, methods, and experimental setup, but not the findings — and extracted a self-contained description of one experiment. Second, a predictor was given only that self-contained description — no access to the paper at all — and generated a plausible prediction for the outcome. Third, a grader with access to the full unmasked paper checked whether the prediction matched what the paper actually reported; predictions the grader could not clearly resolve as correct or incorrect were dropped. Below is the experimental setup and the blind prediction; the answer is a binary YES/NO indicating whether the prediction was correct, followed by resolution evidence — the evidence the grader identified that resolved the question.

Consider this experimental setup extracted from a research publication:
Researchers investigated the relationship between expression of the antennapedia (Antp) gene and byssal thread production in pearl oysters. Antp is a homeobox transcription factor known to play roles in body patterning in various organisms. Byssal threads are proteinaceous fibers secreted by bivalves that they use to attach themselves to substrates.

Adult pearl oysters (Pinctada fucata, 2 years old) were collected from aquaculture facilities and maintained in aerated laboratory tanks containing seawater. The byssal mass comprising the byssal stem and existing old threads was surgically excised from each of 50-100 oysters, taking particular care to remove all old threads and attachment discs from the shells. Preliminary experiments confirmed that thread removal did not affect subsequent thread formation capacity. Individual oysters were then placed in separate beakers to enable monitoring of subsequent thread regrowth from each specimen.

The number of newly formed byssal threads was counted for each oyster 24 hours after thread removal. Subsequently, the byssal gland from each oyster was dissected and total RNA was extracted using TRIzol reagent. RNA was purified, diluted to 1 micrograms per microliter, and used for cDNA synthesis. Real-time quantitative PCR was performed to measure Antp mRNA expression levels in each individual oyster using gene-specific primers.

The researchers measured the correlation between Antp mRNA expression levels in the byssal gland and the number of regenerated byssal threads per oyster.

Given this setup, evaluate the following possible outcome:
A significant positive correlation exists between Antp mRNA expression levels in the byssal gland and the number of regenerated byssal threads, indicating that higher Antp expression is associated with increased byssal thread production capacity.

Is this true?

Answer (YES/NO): YES